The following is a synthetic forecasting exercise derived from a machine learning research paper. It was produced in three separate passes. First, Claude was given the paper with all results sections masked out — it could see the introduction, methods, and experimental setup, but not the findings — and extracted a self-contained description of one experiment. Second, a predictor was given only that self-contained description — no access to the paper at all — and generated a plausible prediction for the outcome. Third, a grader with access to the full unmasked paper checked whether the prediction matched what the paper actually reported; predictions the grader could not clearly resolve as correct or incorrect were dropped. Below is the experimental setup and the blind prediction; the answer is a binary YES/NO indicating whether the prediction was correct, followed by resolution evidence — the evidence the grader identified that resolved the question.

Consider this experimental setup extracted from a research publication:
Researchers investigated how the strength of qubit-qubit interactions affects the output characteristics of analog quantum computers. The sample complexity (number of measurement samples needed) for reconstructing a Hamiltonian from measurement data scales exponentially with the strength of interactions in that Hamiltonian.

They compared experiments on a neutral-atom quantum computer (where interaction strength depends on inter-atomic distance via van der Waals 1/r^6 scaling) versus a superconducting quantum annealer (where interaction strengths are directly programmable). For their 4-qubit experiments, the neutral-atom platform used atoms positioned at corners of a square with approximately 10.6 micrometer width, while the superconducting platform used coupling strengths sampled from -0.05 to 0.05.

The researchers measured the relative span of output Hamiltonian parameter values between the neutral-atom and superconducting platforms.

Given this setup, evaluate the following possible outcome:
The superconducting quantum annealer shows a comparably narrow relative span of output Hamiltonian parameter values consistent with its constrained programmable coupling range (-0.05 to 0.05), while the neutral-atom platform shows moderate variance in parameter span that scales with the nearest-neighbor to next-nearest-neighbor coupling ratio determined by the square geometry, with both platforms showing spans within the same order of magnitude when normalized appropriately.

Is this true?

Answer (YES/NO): NO